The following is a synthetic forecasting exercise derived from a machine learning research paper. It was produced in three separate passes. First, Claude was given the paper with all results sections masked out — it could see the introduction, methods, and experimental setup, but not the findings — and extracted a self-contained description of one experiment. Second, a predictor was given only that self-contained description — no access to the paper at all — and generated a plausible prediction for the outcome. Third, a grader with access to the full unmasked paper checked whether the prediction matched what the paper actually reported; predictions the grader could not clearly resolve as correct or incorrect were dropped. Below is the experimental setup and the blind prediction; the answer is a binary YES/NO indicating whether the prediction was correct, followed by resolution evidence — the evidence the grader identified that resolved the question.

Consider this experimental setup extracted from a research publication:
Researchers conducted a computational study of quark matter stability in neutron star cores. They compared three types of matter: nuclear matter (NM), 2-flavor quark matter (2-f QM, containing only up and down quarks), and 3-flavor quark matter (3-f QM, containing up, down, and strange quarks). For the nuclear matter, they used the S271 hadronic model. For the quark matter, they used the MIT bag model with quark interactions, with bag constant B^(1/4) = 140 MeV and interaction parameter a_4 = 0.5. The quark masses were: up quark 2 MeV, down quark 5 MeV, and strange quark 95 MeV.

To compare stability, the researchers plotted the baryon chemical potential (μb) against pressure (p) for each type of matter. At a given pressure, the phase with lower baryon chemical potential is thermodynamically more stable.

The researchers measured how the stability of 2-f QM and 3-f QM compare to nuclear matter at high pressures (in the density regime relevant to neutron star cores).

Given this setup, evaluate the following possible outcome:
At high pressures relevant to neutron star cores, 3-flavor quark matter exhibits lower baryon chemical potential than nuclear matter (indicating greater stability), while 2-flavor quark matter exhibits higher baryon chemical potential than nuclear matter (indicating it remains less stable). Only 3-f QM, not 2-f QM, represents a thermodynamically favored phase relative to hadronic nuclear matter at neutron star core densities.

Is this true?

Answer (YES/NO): YES